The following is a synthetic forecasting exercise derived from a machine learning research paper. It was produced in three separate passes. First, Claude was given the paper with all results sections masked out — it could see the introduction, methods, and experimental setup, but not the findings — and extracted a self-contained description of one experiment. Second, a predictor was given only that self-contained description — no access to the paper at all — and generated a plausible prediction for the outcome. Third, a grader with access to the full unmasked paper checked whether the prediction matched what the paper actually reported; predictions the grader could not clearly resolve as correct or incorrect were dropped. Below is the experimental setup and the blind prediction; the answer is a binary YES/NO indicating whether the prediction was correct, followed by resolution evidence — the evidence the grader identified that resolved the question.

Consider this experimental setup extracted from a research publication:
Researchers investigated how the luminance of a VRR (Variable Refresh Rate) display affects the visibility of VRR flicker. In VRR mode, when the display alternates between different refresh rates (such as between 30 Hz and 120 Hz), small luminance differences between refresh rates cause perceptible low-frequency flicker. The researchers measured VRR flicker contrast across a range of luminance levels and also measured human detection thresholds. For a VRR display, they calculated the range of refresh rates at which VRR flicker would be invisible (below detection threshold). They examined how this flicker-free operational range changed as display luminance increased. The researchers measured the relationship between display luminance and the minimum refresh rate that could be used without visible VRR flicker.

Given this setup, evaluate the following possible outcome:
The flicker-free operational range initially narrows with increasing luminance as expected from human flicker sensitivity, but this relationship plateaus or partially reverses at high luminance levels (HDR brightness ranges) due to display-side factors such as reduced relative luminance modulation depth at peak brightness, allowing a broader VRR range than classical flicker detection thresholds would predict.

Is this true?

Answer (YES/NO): NO